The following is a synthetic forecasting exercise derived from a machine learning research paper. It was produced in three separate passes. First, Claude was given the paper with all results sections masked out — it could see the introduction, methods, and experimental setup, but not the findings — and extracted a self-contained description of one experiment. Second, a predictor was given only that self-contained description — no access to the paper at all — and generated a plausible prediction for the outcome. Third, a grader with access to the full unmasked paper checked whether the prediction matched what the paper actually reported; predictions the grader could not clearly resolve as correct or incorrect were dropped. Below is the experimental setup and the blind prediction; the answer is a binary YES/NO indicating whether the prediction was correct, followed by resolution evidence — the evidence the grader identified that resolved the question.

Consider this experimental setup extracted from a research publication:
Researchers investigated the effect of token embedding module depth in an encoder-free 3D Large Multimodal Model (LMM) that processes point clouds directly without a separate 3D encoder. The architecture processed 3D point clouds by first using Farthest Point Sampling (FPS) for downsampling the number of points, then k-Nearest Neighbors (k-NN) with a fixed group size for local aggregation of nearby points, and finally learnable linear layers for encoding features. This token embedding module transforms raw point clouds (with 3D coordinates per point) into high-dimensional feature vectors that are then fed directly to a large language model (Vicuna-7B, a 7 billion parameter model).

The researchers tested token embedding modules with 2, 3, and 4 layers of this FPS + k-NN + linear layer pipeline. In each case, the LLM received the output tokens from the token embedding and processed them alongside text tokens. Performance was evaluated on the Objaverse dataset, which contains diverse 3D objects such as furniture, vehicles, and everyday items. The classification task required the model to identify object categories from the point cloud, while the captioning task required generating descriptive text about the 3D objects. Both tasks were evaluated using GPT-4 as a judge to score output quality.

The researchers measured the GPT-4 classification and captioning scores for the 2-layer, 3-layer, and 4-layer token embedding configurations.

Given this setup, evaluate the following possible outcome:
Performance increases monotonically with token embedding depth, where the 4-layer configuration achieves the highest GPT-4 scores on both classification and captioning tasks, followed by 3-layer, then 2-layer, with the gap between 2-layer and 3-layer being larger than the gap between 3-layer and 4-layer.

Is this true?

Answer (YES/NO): NO